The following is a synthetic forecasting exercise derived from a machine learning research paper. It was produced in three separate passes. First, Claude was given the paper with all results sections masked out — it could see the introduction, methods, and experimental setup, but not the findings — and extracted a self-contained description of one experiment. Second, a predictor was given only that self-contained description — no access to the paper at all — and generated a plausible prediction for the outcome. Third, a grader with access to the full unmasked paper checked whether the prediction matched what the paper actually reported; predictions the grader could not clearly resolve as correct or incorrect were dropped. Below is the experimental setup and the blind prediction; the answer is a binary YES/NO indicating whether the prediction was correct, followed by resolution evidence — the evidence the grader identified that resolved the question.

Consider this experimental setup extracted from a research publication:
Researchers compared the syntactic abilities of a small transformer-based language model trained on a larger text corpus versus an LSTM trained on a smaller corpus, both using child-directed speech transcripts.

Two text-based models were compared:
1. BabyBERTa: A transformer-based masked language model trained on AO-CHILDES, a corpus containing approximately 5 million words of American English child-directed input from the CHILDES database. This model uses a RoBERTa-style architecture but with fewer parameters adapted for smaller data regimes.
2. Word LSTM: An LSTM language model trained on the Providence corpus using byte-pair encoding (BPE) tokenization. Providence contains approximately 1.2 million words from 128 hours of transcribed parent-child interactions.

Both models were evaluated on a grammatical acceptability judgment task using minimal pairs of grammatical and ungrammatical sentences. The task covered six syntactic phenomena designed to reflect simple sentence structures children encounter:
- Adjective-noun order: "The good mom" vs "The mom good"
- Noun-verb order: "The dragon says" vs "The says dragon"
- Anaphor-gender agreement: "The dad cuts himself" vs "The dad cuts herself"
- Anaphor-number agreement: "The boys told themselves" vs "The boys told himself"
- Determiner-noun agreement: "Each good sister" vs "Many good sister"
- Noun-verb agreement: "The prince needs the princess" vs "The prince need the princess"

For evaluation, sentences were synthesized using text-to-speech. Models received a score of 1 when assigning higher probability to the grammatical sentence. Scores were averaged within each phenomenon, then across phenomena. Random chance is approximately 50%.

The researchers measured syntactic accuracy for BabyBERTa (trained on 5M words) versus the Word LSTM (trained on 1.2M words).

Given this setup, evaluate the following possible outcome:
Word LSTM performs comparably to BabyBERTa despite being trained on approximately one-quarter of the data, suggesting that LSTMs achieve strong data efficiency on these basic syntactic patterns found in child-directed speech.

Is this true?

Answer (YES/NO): NO